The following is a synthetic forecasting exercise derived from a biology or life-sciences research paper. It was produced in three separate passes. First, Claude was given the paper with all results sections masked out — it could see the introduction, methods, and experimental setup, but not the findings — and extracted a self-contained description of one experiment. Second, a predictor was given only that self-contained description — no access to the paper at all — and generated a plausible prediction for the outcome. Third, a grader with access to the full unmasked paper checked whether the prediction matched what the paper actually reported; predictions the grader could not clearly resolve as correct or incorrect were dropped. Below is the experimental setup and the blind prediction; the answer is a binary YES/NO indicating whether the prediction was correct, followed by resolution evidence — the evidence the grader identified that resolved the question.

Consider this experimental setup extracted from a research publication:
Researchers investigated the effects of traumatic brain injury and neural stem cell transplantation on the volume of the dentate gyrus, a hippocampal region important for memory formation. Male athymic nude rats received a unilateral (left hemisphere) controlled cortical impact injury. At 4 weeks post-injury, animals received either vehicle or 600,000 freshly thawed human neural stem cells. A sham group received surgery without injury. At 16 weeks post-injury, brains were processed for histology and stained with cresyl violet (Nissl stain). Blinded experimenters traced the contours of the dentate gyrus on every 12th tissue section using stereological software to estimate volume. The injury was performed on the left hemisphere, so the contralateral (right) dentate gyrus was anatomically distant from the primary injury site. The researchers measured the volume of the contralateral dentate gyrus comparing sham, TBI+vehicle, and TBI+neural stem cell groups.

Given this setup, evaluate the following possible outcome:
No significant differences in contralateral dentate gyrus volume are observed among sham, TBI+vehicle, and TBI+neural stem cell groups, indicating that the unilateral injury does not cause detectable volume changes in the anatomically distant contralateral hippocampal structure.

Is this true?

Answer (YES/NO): YES